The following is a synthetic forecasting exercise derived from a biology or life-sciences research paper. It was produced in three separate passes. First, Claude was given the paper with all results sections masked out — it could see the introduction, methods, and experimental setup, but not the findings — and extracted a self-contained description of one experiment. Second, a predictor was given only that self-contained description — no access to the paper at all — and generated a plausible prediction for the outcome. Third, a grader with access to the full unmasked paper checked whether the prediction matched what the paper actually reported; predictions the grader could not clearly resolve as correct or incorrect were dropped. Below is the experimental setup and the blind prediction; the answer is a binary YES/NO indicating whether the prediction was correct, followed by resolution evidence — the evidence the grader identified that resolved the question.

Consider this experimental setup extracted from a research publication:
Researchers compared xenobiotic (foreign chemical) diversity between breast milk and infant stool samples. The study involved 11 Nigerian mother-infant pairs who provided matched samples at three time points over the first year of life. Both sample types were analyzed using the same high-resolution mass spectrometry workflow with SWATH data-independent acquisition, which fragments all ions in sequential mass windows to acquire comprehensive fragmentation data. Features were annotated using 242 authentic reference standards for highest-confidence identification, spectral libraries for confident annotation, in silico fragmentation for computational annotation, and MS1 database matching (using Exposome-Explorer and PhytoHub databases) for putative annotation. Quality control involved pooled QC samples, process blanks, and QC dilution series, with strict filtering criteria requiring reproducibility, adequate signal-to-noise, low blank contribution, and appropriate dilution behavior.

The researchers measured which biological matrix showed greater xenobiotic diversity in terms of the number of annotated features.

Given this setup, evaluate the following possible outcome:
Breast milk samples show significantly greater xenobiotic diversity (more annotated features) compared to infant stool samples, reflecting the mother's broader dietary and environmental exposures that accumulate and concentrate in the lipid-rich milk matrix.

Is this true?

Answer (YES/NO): NO